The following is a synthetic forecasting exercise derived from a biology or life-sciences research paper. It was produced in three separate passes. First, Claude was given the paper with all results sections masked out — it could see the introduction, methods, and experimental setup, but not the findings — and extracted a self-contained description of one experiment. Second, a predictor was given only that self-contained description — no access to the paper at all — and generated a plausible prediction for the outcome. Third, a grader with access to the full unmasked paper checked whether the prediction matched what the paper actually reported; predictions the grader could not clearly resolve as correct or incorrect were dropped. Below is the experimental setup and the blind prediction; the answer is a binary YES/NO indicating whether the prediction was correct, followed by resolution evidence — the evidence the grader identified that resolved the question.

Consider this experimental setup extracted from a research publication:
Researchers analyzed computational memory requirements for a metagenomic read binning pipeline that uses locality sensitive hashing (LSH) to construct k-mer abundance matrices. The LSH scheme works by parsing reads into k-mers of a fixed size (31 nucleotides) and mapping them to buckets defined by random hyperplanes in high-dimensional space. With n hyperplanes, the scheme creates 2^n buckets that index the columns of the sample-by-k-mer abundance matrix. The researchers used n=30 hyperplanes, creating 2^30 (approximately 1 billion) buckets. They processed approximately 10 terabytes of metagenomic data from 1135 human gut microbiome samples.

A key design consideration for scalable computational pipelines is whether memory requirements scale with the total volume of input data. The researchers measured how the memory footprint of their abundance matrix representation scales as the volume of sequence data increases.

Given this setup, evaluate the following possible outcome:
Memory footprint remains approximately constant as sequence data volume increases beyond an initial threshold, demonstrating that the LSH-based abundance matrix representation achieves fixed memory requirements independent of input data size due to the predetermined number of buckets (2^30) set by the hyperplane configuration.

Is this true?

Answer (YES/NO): YES